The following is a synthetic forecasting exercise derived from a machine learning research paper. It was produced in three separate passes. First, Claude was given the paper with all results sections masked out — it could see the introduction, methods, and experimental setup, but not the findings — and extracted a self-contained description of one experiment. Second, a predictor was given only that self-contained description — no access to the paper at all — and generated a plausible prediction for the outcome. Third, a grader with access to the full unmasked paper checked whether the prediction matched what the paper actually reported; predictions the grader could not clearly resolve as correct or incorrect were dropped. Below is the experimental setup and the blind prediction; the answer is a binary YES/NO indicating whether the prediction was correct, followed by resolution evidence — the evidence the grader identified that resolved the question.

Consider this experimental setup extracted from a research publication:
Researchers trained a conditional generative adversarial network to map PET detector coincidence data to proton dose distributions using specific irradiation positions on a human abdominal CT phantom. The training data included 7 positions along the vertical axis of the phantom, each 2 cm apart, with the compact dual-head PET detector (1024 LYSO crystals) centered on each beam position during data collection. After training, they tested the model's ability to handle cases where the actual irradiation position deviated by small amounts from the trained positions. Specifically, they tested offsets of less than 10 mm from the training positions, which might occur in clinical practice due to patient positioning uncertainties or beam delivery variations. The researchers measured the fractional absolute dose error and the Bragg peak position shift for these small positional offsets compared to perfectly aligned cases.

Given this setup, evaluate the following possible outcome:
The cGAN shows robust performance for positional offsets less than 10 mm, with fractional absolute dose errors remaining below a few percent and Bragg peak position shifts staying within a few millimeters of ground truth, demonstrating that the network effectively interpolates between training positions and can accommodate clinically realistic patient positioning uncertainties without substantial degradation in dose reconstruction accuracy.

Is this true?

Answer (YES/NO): YES